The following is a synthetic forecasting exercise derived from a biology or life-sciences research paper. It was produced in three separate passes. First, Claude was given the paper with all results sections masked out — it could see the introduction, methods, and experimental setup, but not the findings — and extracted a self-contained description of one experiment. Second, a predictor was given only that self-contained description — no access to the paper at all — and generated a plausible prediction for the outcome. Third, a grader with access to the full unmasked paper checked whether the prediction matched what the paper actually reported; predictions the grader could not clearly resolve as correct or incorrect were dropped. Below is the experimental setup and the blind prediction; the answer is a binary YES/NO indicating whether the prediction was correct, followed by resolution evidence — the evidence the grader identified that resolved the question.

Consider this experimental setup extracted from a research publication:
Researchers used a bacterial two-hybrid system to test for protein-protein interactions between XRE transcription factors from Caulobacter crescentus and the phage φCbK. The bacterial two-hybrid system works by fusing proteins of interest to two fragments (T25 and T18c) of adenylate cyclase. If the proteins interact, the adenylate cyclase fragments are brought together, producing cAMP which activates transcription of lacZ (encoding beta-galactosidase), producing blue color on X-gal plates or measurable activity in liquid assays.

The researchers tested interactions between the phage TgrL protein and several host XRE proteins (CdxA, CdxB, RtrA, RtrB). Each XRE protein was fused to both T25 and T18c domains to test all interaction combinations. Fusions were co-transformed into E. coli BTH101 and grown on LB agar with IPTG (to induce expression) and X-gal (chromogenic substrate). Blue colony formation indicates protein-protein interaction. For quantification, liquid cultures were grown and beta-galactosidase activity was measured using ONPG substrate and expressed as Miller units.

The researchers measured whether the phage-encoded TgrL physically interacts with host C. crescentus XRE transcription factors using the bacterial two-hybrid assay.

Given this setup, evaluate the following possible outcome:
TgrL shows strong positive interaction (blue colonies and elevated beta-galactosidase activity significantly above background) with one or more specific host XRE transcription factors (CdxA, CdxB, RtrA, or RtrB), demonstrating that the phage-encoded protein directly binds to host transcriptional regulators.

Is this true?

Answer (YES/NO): YES